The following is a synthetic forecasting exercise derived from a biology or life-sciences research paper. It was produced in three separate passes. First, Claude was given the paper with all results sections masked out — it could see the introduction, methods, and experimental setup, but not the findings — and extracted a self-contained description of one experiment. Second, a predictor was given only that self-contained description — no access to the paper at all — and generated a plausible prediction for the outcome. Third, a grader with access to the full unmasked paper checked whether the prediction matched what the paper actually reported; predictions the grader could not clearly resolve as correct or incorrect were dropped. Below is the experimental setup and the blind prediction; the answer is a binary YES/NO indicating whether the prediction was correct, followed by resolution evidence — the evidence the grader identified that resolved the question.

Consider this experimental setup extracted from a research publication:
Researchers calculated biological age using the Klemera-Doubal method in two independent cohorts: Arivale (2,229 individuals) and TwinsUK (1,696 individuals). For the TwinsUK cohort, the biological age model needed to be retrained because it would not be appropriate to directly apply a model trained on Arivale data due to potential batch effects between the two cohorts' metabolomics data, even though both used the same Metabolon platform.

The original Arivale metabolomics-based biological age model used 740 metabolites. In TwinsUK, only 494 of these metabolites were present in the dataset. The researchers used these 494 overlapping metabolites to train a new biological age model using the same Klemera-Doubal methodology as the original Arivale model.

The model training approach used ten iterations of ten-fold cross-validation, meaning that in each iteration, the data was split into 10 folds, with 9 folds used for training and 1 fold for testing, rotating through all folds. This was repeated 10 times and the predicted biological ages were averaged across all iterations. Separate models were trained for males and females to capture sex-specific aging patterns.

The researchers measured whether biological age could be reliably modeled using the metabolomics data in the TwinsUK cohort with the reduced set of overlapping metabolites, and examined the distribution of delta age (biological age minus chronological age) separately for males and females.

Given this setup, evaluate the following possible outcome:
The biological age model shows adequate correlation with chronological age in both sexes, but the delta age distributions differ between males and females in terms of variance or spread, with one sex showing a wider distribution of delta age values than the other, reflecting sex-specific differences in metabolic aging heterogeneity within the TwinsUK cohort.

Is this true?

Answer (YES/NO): YES